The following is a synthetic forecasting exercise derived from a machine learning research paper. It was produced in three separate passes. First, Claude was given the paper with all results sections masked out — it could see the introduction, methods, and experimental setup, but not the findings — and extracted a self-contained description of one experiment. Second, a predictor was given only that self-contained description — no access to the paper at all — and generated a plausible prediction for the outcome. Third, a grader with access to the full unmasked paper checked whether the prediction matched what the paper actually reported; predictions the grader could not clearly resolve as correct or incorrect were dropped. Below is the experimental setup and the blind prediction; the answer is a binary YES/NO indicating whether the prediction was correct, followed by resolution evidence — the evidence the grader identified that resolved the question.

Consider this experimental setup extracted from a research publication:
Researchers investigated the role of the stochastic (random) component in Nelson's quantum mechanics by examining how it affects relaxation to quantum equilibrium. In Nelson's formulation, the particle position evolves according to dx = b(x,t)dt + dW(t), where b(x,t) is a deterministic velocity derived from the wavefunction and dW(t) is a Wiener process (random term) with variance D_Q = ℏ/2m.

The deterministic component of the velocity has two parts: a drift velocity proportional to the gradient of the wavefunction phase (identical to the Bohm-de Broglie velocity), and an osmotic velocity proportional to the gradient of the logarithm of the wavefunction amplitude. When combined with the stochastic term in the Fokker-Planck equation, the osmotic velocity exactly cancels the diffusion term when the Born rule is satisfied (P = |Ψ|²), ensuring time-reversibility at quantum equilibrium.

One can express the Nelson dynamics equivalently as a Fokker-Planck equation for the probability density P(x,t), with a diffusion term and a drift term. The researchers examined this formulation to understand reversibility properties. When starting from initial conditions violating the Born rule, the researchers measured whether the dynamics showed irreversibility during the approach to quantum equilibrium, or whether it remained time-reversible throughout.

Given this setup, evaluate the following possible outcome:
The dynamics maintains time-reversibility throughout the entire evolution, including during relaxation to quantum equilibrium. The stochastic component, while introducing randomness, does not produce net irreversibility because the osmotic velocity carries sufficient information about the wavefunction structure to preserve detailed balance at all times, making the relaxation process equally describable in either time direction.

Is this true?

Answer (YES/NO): NO